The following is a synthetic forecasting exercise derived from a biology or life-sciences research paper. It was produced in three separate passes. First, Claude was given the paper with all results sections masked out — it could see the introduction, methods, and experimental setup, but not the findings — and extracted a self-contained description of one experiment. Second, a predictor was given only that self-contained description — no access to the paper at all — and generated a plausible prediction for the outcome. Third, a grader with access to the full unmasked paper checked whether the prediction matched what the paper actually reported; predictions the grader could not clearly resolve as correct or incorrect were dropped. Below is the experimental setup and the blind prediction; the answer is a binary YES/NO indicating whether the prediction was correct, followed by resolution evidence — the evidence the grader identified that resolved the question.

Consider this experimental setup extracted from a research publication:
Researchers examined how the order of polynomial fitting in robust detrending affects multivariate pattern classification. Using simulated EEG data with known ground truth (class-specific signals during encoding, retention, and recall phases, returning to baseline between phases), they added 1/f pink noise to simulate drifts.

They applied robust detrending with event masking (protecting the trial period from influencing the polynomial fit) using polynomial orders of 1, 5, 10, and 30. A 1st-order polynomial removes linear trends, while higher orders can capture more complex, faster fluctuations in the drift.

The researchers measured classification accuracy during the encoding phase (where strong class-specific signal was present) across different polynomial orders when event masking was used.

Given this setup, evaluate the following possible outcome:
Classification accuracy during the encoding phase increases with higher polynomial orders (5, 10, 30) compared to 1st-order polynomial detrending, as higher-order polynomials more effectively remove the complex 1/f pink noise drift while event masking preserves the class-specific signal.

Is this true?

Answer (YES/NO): NO